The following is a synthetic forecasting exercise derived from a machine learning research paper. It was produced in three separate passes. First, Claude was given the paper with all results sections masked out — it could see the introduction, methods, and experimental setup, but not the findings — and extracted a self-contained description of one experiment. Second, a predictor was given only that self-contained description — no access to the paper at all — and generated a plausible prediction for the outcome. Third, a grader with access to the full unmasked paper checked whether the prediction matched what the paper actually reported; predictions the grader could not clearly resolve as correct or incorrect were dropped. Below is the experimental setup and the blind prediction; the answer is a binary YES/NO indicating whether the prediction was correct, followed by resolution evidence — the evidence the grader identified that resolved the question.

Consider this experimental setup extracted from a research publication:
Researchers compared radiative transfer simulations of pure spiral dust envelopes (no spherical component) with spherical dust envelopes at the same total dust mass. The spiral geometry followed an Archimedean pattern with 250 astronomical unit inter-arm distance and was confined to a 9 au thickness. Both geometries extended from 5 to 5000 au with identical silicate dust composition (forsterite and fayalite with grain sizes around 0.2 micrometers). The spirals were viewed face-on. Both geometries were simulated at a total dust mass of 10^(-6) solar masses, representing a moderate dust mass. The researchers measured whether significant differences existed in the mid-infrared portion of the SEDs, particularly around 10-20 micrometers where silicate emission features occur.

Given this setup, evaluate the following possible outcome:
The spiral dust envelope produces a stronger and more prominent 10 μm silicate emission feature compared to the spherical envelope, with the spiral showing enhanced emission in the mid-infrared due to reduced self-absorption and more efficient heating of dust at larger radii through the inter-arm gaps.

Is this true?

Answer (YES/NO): NO